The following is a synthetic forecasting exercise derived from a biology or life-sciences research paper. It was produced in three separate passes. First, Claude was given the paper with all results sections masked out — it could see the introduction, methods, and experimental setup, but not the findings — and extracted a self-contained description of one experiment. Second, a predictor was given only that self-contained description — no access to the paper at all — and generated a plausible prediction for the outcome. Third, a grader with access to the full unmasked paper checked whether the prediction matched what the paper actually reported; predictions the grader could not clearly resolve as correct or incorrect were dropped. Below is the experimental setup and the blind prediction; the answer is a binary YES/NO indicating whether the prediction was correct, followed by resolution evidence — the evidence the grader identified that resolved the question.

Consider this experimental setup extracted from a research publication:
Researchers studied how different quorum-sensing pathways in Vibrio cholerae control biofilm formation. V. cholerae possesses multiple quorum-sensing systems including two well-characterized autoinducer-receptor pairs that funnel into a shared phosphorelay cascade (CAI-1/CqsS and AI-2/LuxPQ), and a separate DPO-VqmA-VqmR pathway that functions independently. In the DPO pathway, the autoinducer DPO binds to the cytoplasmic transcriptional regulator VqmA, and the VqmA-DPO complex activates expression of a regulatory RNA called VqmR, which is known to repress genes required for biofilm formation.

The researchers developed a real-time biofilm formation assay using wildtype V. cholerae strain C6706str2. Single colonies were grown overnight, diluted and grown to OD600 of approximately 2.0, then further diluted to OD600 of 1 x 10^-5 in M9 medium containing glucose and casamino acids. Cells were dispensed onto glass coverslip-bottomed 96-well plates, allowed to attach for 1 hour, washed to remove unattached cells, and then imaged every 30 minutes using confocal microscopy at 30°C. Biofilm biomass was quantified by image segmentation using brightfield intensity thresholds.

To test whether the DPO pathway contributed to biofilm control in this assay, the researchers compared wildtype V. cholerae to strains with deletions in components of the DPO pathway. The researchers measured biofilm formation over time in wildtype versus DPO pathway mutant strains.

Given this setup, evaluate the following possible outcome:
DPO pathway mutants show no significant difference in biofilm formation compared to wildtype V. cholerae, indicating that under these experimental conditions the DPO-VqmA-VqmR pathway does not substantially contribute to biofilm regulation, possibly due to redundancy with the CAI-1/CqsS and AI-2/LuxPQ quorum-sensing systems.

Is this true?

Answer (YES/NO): YES